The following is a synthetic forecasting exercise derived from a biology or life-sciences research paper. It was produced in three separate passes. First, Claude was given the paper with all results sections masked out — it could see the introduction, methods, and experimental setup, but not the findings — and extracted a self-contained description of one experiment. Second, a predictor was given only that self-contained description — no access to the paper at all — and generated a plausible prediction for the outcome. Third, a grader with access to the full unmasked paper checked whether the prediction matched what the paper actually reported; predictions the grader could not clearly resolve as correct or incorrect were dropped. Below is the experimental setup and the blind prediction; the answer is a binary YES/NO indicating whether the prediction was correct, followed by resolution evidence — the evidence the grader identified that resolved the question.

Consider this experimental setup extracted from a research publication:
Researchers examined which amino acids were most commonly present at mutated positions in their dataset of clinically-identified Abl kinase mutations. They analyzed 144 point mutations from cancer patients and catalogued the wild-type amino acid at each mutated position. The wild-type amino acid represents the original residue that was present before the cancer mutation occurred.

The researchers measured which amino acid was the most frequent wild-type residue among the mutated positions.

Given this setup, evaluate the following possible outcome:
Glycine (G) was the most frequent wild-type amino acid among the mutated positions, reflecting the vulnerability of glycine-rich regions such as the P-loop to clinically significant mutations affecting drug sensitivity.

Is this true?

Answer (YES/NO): NO